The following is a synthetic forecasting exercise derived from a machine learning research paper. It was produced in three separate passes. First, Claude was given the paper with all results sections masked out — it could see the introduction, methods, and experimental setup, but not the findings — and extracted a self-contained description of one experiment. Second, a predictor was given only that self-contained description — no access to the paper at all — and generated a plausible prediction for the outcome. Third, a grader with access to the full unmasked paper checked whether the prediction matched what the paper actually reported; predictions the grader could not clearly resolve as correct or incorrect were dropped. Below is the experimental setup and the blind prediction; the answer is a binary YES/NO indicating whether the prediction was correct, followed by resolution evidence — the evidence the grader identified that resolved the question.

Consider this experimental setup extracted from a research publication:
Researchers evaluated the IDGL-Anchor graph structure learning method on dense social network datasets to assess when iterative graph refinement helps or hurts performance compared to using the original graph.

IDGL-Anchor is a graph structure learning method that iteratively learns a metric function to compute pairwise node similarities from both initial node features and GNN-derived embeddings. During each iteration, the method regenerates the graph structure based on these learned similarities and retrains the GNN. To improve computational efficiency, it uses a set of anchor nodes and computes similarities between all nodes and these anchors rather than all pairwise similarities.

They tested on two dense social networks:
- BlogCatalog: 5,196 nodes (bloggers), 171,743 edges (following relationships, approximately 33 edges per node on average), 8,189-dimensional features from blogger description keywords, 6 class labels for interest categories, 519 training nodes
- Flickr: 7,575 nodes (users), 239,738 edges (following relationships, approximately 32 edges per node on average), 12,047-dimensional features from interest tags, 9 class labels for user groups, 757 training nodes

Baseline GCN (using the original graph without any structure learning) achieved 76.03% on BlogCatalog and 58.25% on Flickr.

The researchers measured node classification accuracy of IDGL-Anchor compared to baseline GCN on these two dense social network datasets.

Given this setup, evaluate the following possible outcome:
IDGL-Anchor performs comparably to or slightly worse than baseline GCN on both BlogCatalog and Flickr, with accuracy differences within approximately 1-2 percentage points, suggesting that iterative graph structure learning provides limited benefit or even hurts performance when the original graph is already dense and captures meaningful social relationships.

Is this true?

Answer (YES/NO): NO